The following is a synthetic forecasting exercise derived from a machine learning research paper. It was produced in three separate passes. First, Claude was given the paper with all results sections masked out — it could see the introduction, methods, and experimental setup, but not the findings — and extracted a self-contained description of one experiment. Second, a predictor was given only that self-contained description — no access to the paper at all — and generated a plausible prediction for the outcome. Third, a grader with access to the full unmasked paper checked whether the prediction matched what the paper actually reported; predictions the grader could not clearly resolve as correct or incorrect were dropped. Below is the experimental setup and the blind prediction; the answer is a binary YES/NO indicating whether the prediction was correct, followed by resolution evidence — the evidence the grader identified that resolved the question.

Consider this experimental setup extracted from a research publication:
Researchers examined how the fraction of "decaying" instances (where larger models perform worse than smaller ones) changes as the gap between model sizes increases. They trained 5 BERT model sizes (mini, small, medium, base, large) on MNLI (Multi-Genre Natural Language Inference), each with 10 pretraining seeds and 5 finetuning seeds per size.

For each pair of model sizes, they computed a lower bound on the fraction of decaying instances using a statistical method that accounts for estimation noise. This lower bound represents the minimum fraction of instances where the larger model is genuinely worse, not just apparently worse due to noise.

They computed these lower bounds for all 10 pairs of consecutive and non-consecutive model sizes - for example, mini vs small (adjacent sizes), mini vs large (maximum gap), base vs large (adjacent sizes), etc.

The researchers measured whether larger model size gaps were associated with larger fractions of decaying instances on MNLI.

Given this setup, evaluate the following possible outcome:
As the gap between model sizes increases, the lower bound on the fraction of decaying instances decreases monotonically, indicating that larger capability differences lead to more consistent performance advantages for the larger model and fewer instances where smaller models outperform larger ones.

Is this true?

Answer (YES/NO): NO